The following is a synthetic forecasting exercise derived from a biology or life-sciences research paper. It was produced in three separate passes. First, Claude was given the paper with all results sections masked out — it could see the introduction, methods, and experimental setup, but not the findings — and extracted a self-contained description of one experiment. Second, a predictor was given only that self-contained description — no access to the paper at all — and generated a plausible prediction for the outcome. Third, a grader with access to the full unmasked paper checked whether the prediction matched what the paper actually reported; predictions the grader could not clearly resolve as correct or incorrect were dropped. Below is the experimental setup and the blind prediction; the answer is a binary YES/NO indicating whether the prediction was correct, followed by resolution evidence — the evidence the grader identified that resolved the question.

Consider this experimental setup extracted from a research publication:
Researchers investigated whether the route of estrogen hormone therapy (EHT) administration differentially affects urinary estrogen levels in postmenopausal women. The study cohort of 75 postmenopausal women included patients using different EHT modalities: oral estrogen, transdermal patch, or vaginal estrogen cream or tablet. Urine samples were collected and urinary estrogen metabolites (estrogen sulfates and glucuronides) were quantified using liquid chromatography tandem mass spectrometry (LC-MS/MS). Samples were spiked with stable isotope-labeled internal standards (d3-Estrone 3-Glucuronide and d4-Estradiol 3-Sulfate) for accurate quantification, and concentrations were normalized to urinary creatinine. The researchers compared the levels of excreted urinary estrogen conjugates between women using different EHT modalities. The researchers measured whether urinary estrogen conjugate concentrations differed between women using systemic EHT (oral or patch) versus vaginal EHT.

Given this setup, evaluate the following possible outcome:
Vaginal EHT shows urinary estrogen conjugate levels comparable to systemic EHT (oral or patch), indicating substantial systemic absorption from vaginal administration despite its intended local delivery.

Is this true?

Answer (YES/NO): NO